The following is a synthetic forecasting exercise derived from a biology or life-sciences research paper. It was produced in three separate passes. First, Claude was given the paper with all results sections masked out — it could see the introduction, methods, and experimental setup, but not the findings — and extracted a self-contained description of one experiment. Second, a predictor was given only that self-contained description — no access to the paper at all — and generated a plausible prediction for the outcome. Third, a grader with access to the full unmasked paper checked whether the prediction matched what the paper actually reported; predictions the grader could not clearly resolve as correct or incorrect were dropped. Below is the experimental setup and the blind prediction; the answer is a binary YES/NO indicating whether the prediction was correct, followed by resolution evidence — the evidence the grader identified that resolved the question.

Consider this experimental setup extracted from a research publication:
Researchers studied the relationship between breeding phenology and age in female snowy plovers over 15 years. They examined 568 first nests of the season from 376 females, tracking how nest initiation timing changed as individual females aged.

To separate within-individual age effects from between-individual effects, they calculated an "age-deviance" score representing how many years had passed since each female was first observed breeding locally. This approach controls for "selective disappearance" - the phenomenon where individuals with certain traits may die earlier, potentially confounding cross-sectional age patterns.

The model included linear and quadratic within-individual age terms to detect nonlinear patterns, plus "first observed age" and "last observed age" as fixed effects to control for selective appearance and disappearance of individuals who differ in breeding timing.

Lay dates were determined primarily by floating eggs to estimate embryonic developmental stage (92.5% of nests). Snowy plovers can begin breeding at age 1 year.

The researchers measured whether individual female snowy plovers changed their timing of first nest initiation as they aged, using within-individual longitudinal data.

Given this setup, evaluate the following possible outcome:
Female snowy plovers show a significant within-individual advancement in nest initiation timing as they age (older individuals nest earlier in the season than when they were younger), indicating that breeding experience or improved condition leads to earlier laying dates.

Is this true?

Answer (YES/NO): YES